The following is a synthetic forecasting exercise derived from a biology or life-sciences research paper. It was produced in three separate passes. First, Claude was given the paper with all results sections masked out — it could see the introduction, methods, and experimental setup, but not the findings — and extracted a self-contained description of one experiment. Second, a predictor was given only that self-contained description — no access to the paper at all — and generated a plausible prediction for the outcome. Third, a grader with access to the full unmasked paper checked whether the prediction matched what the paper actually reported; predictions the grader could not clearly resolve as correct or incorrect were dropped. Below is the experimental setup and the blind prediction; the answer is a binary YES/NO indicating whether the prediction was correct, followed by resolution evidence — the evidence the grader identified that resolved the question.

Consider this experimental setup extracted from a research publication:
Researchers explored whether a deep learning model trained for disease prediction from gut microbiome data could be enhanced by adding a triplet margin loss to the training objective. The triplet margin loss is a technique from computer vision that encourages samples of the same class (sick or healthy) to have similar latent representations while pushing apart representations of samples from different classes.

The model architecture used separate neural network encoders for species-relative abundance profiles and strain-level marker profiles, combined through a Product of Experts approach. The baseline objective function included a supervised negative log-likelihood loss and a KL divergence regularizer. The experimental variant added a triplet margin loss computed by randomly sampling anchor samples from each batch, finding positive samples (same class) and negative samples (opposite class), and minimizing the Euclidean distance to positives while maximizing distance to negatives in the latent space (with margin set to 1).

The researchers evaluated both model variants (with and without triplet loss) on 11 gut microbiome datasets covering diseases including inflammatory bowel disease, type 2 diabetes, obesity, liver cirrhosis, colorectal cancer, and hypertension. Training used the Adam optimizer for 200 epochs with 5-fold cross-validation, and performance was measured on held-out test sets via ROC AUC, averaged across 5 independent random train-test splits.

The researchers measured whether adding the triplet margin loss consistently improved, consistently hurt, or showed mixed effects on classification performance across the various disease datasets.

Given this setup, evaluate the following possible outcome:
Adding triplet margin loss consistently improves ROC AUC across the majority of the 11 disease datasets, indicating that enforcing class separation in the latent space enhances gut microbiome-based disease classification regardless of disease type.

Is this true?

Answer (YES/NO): NO